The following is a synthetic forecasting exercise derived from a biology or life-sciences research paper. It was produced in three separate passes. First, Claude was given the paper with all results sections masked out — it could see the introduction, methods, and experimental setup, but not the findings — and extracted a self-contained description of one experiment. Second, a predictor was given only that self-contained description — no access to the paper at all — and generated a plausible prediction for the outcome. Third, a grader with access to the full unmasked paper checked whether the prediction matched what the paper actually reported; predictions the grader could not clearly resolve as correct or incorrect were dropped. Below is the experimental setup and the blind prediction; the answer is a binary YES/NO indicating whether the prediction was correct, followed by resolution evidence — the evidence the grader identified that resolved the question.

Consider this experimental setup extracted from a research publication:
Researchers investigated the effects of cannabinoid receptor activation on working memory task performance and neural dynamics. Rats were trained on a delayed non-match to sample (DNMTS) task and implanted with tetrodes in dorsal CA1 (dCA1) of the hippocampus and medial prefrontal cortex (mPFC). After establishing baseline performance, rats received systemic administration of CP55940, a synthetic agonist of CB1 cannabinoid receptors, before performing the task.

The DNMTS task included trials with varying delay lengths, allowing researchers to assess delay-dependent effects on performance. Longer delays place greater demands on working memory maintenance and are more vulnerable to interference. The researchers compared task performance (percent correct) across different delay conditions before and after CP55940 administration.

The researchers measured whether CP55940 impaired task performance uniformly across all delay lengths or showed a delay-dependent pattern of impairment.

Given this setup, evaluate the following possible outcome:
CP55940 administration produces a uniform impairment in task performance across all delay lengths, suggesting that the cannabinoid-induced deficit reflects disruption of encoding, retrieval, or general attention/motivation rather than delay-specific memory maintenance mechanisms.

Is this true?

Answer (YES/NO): NO